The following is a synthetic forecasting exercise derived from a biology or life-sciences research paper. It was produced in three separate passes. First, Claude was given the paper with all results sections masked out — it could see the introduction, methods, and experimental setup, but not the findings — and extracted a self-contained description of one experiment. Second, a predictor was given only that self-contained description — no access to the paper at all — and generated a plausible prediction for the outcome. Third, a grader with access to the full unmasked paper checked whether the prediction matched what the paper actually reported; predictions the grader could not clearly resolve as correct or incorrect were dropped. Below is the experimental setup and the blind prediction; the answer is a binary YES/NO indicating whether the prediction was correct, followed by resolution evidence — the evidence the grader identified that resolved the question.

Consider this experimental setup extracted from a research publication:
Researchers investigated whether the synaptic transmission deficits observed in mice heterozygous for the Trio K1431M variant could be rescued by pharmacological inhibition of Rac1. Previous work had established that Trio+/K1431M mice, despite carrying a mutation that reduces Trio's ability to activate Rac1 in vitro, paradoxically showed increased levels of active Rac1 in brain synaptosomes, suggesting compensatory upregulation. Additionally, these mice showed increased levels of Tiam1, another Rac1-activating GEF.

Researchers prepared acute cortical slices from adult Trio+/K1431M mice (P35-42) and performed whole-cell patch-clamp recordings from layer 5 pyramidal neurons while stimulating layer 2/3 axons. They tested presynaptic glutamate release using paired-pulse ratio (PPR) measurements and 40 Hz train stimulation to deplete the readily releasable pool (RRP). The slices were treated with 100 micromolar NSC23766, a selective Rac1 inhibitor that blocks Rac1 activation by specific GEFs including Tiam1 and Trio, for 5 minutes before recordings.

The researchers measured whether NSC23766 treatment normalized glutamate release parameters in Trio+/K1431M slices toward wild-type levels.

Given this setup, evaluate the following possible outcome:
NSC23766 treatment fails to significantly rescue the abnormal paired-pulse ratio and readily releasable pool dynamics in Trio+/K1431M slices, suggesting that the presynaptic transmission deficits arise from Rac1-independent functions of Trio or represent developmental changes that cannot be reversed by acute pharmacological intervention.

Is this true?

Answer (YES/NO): NO